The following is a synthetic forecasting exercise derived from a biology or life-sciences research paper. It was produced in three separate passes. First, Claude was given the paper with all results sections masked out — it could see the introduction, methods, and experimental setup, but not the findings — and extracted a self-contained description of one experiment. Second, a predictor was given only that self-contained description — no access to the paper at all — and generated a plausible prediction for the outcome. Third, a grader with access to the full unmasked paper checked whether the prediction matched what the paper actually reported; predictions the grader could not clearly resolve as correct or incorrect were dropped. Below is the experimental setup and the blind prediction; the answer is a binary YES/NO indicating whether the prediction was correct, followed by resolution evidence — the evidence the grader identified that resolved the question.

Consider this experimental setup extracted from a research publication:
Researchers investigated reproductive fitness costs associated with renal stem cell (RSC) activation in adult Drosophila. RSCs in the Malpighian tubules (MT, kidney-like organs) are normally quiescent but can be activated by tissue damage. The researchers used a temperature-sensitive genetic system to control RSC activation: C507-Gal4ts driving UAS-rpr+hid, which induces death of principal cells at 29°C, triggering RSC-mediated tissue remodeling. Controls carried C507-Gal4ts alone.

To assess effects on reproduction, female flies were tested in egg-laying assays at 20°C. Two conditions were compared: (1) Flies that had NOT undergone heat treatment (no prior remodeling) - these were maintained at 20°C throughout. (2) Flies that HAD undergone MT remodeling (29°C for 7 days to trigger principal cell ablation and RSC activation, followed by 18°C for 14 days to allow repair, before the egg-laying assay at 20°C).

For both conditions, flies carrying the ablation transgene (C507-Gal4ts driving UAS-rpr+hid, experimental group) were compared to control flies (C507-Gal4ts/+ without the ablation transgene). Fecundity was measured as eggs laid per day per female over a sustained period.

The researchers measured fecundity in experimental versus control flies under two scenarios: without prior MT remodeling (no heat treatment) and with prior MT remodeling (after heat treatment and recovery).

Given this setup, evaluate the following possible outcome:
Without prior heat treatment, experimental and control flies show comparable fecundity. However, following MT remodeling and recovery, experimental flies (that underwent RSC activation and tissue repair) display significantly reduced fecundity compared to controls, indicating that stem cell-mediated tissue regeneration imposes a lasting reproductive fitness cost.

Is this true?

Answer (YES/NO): YES